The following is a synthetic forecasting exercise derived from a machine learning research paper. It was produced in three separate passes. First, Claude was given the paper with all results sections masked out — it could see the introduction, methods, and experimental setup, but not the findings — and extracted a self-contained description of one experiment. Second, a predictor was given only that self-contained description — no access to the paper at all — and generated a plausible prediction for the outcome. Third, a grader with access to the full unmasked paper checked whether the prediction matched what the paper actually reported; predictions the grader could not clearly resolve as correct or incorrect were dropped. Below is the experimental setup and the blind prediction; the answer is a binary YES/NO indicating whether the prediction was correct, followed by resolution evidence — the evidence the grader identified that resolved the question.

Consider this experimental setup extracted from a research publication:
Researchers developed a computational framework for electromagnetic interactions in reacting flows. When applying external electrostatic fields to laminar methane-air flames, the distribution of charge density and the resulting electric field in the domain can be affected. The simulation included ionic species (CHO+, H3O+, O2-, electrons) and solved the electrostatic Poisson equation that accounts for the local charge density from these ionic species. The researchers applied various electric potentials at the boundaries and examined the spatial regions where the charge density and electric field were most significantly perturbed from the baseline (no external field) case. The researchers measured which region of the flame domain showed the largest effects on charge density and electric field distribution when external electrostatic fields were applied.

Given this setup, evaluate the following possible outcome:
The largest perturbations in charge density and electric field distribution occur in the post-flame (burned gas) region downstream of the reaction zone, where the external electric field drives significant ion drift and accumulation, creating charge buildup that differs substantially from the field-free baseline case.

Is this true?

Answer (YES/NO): NO